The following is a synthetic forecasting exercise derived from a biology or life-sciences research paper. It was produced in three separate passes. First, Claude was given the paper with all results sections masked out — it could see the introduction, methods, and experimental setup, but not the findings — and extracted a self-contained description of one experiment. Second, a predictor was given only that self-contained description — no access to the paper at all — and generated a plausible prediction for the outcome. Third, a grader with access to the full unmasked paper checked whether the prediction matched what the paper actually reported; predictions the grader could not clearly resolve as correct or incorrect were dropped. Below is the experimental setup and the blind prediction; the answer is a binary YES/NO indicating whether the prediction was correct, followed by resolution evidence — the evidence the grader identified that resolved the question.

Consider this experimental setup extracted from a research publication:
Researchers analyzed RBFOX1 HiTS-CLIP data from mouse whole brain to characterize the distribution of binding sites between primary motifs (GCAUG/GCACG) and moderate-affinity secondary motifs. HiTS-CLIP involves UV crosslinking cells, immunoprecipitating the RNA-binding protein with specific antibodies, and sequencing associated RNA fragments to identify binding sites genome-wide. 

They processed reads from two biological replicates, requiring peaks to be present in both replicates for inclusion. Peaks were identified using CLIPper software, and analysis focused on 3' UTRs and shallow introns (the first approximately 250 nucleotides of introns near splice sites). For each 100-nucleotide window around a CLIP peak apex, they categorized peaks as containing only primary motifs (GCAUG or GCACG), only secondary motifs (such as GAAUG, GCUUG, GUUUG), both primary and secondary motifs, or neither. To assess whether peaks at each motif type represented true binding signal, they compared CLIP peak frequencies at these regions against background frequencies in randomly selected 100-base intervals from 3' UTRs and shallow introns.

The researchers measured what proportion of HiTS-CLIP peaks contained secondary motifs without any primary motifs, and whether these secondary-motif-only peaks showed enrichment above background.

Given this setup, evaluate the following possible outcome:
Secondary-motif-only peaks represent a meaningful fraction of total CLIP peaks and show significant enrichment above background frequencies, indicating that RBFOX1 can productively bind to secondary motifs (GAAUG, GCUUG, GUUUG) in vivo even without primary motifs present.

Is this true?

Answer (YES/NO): YES